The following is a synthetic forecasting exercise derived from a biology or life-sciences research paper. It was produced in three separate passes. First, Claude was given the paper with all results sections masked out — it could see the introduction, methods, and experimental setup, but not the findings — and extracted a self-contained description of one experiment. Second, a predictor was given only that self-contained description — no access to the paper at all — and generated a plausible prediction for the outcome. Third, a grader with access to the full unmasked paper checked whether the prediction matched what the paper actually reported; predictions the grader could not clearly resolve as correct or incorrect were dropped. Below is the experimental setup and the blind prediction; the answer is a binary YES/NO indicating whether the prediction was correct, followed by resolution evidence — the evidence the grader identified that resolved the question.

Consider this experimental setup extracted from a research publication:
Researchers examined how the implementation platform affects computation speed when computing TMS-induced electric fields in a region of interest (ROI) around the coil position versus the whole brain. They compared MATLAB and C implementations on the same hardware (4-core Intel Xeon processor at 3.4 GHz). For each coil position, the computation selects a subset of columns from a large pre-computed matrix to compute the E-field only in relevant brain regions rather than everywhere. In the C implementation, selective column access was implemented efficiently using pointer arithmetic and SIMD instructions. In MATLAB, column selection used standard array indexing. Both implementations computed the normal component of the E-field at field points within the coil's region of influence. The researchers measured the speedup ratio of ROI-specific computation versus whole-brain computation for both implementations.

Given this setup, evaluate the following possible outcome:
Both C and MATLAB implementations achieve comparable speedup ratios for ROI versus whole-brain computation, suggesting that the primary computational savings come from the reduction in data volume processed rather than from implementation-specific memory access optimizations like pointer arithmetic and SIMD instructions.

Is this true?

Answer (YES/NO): NO